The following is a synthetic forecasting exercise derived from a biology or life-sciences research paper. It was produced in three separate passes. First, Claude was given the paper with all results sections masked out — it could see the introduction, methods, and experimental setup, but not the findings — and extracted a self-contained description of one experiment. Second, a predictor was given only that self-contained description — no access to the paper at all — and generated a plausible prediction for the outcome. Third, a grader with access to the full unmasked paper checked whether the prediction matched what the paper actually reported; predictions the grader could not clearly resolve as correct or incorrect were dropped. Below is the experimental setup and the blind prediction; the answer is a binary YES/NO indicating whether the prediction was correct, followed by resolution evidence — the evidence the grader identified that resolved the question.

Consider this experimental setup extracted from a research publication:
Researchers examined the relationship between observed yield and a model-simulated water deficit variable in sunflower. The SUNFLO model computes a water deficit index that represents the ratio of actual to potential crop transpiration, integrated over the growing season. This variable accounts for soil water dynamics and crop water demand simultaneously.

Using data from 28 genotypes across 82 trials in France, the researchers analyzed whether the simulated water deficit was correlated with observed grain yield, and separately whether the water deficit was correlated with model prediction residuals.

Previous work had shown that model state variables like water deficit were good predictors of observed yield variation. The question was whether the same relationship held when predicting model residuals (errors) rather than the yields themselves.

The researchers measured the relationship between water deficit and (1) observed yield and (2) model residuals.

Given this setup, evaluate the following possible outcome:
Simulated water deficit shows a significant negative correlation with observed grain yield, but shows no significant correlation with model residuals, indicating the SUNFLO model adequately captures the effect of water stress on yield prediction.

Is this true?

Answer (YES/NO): YES